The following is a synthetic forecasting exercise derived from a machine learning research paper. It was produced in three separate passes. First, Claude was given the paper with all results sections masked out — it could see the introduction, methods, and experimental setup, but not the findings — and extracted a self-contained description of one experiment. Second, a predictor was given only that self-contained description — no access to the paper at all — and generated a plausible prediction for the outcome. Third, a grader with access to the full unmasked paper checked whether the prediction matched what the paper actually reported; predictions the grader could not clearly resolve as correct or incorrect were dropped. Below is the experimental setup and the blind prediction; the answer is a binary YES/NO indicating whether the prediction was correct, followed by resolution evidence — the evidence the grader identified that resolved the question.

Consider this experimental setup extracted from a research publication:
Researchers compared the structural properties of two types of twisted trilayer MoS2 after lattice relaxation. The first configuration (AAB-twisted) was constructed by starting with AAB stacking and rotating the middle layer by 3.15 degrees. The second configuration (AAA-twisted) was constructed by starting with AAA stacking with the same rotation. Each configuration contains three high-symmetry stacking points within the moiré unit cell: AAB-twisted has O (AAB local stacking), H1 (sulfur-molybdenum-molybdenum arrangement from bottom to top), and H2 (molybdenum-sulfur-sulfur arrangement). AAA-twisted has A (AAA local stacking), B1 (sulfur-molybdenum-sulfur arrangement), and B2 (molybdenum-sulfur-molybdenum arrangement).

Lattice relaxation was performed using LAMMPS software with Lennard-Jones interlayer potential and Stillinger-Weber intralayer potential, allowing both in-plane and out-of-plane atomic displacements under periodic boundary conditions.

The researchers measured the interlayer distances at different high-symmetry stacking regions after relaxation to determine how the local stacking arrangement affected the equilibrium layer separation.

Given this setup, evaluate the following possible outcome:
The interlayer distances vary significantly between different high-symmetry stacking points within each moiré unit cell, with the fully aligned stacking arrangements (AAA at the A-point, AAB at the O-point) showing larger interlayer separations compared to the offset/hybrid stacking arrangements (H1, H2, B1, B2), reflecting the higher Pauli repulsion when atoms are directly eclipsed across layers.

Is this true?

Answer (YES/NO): NO